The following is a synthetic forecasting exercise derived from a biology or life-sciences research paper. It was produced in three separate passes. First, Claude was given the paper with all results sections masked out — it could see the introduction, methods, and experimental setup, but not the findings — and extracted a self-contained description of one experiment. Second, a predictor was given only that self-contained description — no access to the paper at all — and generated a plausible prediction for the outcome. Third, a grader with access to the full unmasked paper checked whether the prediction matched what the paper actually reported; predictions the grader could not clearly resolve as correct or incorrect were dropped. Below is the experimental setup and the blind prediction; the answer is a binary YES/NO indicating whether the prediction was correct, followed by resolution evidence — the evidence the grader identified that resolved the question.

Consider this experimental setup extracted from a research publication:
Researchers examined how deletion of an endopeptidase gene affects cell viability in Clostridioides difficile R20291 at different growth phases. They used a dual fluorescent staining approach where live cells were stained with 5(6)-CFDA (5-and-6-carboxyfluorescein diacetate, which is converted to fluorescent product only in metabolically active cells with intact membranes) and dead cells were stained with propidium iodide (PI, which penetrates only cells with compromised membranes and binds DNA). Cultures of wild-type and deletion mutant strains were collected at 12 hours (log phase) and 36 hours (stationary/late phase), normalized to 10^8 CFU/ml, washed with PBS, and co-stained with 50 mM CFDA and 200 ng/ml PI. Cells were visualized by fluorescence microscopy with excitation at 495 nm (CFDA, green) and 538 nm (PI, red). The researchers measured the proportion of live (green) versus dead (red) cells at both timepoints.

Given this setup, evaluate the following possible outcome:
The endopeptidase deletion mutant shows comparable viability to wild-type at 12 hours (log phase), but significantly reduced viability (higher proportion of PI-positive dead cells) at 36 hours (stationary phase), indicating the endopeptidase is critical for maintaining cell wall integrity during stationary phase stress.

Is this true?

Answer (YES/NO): NO